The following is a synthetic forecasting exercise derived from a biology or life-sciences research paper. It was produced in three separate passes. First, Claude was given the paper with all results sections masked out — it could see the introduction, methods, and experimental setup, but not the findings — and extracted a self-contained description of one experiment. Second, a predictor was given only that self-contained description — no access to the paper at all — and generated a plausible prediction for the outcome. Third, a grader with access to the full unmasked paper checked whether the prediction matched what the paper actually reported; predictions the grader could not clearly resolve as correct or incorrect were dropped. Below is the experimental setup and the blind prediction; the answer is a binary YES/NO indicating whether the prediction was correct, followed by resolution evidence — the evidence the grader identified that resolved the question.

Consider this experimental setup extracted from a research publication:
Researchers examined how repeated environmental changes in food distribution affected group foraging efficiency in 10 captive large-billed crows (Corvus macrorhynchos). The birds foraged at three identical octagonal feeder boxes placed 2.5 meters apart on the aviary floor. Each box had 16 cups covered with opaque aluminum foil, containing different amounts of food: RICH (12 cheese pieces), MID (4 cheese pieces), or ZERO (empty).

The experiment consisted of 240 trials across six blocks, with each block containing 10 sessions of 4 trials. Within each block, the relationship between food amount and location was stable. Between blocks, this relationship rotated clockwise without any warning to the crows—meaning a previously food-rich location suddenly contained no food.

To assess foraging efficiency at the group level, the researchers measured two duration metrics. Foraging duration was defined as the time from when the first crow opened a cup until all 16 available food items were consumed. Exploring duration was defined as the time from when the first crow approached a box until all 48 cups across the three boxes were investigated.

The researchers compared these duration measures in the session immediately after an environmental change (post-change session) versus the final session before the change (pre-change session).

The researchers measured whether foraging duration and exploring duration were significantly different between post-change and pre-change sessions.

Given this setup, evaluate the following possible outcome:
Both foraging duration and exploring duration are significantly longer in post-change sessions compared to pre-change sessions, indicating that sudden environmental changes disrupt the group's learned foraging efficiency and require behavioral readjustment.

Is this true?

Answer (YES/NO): NO